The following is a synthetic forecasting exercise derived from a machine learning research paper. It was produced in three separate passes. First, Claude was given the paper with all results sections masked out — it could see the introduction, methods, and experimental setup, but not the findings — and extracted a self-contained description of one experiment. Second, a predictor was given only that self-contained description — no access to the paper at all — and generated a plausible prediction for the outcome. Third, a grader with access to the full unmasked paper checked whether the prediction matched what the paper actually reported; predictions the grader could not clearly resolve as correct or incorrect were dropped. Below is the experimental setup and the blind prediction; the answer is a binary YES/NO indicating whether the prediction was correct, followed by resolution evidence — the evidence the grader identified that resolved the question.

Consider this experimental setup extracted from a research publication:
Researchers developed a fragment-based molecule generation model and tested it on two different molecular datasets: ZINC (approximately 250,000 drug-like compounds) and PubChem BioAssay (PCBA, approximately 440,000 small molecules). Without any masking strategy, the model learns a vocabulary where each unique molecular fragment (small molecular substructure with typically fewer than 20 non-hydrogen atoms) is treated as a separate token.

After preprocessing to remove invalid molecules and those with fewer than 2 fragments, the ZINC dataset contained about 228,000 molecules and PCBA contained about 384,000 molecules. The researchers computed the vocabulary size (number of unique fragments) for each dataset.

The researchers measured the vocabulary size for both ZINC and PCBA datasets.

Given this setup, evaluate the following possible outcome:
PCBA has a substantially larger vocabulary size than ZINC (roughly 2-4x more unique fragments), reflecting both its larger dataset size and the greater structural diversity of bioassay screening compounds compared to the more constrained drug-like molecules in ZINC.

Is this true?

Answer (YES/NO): NO